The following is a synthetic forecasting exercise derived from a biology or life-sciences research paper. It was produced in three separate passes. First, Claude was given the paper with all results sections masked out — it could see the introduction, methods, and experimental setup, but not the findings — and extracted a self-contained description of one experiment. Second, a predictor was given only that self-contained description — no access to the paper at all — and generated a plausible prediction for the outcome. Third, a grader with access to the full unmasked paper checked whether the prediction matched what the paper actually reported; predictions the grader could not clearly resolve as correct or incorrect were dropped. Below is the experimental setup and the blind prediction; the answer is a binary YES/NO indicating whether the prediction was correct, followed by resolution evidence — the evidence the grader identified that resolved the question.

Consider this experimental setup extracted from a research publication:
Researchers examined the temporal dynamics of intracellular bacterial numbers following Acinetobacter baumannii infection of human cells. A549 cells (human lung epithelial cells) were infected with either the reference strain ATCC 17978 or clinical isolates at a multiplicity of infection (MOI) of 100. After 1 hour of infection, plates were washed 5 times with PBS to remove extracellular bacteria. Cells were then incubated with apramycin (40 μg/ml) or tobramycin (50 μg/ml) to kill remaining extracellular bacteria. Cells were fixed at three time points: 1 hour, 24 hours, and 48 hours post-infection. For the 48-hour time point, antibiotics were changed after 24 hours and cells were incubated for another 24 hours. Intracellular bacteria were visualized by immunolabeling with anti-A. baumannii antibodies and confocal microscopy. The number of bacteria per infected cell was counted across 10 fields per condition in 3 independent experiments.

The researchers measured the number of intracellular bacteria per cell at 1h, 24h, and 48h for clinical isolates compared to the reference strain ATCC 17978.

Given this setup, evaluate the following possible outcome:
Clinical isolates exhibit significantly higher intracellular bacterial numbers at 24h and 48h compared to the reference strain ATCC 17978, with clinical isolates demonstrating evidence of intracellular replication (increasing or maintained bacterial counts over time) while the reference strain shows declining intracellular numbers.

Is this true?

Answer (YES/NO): NO